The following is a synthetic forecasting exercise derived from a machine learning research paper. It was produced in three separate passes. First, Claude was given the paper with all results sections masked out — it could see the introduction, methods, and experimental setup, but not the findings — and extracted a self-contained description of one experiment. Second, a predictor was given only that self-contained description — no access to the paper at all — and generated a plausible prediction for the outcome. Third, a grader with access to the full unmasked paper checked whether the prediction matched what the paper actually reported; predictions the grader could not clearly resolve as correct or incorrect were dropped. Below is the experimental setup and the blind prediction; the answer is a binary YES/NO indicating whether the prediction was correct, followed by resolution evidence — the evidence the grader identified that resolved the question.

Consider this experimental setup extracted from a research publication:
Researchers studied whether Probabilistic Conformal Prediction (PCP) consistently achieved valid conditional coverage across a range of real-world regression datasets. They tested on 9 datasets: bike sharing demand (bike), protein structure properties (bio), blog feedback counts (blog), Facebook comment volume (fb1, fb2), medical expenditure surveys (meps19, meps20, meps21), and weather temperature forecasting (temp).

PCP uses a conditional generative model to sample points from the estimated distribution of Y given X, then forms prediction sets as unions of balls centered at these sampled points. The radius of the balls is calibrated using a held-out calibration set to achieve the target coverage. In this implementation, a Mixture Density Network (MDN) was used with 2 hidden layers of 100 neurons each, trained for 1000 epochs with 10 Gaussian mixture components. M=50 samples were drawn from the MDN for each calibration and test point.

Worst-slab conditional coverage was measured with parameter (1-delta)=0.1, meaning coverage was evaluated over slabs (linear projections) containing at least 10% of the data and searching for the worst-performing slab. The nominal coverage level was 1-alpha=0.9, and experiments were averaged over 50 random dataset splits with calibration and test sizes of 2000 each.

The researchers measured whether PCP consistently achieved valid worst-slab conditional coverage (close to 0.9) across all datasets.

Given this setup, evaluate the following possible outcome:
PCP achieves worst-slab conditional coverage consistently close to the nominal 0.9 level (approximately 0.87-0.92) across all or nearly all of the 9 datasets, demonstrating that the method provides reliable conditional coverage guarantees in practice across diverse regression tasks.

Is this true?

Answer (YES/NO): NO